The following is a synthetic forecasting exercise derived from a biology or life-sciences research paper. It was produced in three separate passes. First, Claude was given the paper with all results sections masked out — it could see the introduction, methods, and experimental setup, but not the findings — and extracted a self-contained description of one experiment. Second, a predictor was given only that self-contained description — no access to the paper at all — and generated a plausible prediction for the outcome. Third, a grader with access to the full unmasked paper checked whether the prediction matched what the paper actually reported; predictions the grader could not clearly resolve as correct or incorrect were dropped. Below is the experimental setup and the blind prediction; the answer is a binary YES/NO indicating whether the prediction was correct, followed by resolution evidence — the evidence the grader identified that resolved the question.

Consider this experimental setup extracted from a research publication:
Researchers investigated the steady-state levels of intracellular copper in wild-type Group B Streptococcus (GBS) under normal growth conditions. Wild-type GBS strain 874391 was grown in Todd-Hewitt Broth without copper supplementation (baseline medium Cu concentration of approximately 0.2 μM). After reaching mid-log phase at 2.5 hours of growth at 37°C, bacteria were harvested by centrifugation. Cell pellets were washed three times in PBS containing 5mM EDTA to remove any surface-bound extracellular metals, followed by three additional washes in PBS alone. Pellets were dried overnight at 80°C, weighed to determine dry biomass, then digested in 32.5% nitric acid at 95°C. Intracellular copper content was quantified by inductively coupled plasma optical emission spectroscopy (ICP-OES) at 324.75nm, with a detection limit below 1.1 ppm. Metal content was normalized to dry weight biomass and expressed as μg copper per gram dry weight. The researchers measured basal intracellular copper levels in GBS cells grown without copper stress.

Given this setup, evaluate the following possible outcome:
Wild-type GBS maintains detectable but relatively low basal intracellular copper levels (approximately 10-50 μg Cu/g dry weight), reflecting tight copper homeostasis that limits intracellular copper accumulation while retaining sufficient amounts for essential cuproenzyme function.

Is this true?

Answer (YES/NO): NO